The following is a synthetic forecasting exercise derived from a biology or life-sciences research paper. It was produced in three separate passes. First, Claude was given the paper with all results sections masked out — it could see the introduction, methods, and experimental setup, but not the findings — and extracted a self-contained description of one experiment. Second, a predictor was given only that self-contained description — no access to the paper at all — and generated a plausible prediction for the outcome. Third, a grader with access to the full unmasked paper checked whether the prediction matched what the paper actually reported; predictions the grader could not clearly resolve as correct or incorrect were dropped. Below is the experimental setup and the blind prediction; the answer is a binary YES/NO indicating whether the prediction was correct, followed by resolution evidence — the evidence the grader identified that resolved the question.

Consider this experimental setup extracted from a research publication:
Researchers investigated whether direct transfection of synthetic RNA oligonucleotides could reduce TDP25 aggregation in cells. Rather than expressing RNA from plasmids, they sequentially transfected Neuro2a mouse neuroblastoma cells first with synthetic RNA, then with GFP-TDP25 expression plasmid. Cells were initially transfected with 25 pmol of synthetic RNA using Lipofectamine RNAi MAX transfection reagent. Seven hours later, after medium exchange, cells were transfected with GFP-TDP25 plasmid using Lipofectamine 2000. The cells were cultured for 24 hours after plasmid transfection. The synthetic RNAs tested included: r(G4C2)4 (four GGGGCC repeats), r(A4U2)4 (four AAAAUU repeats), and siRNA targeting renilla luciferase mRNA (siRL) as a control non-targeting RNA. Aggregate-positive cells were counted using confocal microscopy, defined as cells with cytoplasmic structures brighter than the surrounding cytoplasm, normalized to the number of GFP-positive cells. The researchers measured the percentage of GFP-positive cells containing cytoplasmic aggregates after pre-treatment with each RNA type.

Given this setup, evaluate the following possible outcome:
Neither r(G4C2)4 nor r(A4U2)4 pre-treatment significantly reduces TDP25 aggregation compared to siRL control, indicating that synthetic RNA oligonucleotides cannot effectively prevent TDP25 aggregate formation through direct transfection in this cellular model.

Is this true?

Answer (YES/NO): NO